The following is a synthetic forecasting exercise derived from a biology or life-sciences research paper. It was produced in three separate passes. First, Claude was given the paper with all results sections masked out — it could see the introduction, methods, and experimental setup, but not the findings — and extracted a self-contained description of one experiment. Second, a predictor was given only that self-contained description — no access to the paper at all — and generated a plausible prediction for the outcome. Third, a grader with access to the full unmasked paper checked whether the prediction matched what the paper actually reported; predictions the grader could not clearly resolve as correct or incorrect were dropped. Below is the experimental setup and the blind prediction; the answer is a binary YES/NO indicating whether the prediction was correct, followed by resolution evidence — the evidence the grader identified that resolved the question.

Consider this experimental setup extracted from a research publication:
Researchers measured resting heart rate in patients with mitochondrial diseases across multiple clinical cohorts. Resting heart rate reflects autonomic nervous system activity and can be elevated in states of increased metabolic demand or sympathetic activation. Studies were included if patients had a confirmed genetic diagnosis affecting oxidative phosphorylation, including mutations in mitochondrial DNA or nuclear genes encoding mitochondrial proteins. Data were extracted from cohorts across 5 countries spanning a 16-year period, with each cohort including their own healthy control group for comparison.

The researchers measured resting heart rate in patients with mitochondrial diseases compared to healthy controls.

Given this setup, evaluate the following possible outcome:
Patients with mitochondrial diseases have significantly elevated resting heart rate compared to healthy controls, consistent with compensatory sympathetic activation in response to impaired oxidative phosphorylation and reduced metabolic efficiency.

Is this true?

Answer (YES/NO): YES